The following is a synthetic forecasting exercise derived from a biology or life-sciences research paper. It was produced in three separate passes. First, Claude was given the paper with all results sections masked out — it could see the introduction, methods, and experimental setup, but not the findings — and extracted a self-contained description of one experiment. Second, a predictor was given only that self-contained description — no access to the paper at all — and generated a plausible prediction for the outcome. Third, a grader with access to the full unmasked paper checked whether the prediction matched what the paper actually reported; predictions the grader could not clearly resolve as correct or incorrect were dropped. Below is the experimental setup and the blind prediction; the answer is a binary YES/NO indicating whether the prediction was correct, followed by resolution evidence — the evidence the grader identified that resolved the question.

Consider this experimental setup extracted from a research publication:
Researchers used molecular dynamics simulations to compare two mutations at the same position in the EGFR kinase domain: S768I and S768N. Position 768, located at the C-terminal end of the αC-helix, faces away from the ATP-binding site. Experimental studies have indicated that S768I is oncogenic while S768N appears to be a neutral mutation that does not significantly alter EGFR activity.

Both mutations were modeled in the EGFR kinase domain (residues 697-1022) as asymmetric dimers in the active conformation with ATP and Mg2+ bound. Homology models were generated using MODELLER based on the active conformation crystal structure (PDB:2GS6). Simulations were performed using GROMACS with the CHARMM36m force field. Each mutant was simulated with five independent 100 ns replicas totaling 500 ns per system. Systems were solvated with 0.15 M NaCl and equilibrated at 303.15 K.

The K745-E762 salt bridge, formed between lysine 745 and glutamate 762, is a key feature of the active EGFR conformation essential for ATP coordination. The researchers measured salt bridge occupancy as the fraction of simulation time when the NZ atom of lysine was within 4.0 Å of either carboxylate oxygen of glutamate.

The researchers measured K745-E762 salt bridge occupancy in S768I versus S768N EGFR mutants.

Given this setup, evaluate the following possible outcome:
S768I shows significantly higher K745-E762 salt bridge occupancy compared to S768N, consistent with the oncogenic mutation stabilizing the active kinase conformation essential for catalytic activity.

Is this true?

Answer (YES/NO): YES